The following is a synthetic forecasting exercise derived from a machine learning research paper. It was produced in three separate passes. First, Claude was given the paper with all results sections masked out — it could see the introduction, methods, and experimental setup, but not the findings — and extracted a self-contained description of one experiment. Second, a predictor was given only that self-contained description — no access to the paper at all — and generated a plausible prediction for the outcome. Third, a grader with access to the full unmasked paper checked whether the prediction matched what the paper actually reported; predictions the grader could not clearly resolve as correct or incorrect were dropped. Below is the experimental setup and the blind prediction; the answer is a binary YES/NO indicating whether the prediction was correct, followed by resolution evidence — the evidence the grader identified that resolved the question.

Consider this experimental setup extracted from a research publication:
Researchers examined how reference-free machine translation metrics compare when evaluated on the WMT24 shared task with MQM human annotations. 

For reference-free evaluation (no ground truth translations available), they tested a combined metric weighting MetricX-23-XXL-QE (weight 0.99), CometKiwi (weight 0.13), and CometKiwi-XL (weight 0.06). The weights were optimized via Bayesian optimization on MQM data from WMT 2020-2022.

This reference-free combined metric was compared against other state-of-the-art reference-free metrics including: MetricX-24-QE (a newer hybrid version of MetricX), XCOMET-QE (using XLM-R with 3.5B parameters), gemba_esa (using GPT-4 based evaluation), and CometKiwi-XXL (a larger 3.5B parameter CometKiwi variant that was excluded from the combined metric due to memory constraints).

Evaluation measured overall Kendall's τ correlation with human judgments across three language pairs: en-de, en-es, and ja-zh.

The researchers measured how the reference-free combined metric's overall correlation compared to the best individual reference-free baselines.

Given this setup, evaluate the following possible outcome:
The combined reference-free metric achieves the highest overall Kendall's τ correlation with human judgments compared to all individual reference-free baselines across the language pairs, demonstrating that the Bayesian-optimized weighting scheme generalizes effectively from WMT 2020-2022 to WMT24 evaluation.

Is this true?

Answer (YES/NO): NO